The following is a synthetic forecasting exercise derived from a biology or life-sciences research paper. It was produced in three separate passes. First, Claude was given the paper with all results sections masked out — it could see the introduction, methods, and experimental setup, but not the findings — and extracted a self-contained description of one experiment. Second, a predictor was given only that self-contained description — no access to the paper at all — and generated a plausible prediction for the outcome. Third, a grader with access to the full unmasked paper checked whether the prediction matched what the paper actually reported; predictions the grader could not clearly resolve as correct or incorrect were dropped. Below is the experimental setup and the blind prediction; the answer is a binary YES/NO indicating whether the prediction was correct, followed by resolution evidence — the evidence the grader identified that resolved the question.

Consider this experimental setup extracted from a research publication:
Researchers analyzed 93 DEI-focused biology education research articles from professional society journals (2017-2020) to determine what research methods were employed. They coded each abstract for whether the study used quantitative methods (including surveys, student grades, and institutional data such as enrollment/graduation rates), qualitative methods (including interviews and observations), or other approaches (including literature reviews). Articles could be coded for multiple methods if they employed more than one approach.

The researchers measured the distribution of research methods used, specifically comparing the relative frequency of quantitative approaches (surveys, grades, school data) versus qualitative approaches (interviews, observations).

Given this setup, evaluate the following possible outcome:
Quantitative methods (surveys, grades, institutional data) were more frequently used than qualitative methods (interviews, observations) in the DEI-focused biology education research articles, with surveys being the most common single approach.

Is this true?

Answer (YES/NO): YES